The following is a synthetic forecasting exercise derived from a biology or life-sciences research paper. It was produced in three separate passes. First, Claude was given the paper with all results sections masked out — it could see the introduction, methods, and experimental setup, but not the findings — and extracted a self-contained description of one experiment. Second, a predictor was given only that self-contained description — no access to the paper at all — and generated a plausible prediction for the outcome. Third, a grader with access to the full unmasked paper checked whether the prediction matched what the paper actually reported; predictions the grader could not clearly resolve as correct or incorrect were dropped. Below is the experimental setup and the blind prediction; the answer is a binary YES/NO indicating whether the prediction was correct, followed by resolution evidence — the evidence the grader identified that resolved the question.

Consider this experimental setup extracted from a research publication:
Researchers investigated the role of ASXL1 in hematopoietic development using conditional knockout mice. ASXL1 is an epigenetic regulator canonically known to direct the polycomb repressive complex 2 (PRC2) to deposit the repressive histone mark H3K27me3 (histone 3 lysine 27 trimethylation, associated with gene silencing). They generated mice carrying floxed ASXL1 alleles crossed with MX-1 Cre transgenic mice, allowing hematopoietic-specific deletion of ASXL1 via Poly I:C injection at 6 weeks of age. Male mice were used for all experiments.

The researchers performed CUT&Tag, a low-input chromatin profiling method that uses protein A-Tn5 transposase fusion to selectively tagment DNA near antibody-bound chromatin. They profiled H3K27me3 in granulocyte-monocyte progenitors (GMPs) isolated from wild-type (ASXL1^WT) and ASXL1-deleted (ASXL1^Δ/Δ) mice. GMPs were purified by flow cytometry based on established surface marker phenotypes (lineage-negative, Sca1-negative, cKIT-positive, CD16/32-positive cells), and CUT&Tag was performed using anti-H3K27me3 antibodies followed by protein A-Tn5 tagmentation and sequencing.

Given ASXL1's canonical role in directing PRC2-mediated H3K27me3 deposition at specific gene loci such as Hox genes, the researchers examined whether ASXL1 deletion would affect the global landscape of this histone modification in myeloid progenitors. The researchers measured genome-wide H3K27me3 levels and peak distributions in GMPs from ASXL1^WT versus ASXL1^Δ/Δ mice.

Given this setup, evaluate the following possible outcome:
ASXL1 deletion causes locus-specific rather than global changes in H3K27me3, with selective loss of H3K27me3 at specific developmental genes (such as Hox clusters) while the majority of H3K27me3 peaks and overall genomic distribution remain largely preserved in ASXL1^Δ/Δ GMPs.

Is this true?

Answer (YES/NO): NO